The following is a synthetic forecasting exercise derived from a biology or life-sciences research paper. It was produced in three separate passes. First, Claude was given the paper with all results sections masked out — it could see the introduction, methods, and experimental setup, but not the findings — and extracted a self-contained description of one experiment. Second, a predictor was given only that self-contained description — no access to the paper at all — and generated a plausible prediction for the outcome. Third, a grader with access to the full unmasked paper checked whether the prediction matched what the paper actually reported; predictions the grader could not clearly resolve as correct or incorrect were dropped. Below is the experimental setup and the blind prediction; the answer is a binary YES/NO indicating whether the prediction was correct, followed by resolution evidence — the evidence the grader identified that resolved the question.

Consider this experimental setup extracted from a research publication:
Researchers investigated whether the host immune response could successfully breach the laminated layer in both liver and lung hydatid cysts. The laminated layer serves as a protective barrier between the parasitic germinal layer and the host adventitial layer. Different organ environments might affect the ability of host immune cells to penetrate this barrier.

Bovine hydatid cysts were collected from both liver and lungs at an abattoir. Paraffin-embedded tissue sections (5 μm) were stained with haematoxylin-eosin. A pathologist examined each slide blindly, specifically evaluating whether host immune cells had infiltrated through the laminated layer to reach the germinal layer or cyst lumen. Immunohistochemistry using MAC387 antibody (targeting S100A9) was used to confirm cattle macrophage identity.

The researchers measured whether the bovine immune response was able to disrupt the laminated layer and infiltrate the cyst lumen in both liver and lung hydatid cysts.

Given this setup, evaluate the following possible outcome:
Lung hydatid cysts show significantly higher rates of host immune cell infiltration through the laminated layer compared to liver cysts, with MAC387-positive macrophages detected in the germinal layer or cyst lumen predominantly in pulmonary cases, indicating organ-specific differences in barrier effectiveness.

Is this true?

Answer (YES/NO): NO